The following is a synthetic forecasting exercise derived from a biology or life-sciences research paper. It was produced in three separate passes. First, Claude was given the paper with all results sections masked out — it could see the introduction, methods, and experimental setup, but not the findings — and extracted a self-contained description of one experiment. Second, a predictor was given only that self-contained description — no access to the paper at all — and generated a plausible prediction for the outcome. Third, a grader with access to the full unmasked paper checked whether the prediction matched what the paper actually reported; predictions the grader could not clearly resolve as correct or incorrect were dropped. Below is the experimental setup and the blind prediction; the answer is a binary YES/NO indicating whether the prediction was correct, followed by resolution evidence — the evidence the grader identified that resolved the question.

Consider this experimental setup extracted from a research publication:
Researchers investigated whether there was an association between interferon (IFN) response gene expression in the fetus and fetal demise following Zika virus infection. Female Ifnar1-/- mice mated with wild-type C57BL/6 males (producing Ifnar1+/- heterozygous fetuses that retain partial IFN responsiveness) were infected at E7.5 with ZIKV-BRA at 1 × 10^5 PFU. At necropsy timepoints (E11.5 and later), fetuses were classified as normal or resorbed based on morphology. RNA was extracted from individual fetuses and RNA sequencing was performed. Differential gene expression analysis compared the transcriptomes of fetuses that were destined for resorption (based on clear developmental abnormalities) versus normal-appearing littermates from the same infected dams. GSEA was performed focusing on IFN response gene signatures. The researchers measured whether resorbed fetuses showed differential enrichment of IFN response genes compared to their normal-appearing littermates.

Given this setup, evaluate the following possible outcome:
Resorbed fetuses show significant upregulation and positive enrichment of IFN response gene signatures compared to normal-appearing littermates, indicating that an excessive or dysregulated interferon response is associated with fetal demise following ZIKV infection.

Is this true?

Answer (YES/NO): YES